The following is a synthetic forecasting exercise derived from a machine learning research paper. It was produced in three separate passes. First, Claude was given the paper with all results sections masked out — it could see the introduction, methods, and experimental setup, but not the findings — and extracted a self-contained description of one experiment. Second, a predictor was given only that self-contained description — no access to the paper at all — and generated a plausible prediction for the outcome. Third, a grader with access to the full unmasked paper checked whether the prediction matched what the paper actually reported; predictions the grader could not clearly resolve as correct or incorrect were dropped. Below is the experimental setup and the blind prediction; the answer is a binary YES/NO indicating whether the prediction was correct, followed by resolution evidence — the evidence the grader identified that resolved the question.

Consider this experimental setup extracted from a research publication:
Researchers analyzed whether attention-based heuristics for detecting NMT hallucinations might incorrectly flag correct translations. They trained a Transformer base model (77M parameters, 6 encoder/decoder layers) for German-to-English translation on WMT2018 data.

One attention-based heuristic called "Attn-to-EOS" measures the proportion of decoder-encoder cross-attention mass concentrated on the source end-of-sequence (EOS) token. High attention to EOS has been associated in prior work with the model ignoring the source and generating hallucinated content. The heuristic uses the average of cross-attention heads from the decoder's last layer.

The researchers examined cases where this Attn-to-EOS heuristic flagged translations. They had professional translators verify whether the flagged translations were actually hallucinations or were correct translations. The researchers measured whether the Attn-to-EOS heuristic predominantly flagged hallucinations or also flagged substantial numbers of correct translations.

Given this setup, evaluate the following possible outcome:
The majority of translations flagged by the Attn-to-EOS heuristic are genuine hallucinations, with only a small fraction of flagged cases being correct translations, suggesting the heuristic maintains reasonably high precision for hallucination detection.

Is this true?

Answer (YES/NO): NO